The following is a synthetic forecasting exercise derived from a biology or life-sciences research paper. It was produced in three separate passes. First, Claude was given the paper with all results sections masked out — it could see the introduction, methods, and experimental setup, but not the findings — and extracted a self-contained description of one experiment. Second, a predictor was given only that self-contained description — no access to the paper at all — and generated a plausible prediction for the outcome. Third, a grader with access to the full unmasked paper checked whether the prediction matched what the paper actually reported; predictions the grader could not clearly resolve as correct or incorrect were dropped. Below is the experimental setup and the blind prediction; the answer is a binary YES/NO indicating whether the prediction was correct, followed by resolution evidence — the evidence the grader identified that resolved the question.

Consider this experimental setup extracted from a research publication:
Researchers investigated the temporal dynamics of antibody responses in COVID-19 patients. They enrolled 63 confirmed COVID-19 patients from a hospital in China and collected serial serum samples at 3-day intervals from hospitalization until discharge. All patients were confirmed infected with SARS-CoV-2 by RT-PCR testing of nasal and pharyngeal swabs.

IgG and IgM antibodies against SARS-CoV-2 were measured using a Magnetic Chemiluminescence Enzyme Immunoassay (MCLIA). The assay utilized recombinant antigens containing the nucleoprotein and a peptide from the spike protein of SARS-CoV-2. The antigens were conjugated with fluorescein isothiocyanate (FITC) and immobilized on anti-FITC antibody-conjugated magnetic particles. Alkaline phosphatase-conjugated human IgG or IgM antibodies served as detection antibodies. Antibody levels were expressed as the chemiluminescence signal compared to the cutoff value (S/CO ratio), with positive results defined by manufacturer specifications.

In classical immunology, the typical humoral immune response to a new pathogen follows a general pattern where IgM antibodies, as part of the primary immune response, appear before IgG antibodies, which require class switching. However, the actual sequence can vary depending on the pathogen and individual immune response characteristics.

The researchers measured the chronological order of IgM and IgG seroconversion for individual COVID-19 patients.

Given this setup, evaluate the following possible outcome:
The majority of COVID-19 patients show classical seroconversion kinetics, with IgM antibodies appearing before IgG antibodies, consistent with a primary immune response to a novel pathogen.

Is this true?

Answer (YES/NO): NO